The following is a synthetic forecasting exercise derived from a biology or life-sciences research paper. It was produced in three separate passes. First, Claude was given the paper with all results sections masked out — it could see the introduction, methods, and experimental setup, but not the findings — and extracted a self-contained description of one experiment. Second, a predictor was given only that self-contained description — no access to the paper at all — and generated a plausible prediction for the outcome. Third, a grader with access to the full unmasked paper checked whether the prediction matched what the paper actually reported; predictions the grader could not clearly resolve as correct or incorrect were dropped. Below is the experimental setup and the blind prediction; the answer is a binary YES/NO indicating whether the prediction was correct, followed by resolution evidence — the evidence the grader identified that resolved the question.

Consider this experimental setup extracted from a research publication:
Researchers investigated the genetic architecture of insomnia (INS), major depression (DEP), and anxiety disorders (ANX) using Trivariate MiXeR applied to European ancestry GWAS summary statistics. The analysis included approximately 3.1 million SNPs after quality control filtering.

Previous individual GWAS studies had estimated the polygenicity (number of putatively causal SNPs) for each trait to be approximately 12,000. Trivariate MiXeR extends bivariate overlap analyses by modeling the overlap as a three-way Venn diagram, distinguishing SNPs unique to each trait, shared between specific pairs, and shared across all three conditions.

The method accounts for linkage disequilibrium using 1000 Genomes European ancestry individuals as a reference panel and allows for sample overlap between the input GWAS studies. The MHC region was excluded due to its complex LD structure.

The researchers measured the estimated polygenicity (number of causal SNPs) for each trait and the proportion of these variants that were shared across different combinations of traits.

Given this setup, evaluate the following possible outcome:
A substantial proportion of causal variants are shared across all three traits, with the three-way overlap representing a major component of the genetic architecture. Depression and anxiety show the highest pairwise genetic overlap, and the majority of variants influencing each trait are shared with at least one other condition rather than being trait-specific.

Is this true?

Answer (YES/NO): YES